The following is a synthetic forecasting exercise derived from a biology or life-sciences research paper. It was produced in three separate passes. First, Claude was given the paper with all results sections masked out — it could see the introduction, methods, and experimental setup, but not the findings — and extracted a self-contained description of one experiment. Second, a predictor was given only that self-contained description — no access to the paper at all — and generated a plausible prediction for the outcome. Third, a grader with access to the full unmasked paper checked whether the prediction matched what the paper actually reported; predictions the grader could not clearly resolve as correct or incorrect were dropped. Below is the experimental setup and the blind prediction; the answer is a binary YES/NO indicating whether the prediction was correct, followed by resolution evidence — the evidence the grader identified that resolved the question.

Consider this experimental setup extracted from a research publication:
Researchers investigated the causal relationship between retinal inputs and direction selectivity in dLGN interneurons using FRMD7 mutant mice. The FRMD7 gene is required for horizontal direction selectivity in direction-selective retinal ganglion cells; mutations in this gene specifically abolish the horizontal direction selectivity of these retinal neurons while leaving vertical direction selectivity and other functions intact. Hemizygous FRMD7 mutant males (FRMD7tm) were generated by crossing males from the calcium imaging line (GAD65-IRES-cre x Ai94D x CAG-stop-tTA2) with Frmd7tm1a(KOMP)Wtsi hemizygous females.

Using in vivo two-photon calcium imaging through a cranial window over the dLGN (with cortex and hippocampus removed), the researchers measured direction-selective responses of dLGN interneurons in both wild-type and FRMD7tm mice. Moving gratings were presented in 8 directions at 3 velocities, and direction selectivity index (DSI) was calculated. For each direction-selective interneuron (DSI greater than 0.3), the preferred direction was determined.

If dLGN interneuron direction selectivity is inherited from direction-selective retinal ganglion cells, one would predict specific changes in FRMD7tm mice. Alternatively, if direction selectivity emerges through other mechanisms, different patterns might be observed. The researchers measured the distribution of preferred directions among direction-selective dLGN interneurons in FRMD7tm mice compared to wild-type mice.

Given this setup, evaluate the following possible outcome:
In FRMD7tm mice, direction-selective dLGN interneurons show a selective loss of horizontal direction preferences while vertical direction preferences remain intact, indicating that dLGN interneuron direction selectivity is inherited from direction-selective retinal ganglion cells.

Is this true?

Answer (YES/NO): YES